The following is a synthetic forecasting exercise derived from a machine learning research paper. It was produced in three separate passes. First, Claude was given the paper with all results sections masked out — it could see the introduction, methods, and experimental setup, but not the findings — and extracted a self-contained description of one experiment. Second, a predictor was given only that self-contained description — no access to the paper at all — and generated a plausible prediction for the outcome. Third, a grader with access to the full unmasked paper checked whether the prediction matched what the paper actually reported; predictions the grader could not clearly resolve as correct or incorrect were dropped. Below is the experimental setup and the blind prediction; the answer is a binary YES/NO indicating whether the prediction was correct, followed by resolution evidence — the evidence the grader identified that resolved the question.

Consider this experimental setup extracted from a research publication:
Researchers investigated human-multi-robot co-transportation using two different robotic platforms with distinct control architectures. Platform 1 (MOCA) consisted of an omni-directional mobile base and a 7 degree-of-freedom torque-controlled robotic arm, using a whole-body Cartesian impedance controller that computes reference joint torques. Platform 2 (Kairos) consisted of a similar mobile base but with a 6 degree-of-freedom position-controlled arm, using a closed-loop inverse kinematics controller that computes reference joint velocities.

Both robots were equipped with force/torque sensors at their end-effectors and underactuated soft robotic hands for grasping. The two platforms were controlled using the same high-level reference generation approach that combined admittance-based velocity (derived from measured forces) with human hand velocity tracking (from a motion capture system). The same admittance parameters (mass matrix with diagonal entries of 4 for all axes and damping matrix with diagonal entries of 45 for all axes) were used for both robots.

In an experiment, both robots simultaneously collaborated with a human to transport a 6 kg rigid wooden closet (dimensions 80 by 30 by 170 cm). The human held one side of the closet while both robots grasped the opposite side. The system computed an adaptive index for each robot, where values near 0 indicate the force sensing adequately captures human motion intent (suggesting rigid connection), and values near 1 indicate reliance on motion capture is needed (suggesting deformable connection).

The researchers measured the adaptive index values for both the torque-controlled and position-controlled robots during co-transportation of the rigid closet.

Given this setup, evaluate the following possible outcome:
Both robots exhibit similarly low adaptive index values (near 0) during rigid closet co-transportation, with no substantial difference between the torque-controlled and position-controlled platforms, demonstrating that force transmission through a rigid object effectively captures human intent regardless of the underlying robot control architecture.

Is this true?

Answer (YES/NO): YES